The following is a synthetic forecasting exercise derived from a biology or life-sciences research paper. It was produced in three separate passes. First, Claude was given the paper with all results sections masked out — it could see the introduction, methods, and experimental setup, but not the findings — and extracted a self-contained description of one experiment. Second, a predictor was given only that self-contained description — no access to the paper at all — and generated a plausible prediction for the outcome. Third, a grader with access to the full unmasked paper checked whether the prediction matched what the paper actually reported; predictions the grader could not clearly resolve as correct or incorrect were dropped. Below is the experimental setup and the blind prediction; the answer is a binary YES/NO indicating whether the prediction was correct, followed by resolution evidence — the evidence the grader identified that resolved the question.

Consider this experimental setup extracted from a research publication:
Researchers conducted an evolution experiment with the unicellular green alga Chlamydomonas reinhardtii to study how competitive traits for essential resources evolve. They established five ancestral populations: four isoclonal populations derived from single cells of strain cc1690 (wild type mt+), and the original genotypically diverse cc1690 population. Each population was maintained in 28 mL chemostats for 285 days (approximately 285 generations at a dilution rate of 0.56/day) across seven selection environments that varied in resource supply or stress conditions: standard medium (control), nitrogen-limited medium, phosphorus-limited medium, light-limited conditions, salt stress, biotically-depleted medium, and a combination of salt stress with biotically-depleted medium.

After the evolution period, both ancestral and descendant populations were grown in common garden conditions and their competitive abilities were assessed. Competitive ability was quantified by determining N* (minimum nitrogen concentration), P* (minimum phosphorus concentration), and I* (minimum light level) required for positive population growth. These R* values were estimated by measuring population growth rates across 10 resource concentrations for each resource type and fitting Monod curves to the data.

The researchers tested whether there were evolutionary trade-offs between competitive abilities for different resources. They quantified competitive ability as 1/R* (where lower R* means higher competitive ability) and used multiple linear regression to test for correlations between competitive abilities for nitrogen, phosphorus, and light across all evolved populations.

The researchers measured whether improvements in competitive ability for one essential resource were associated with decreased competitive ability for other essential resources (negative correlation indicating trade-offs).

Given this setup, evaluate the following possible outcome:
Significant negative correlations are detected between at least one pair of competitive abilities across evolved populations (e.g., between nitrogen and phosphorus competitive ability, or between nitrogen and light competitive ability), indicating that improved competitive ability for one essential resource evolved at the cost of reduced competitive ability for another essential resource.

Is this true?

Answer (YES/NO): NO